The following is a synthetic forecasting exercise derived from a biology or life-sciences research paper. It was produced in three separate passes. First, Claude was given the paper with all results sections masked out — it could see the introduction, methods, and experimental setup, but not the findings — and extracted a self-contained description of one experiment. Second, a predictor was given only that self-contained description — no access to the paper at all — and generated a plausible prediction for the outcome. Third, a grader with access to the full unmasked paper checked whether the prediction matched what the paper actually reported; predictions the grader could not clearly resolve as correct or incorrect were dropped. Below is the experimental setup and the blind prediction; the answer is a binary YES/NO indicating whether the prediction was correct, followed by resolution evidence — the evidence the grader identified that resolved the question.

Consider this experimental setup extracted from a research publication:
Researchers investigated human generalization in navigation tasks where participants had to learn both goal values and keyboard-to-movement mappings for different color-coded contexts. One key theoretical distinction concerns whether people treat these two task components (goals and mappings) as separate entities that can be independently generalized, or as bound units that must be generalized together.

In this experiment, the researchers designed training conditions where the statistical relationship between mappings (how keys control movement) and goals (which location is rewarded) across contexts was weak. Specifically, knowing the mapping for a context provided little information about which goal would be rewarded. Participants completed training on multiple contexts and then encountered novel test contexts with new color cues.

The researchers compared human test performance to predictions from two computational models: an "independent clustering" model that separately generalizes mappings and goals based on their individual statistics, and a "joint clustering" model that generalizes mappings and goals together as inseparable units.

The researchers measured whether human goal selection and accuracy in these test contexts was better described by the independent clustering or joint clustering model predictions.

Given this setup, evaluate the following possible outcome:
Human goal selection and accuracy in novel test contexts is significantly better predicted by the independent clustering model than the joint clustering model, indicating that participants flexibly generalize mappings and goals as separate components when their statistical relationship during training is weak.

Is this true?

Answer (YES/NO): YES